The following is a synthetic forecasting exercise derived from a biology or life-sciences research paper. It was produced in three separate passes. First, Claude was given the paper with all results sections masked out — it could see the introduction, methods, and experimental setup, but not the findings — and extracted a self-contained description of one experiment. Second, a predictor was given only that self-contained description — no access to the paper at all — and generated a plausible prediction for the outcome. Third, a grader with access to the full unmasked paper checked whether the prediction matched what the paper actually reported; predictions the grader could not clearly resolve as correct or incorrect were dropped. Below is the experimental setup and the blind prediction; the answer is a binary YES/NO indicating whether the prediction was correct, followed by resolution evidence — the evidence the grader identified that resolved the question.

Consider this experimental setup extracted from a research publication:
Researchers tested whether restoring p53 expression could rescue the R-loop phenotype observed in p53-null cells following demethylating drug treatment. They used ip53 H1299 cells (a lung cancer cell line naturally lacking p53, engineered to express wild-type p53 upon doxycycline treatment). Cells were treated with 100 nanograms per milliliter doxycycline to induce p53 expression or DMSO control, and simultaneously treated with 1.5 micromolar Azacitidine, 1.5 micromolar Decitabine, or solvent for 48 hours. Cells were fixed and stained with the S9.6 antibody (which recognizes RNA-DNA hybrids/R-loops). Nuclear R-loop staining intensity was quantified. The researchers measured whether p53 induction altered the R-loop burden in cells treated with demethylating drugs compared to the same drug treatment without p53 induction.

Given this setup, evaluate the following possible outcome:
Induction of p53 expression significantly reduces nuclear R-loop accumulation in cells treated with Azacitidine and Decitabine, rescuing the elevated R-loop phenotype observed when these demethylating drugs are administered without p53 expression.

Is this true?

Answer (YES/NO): YES